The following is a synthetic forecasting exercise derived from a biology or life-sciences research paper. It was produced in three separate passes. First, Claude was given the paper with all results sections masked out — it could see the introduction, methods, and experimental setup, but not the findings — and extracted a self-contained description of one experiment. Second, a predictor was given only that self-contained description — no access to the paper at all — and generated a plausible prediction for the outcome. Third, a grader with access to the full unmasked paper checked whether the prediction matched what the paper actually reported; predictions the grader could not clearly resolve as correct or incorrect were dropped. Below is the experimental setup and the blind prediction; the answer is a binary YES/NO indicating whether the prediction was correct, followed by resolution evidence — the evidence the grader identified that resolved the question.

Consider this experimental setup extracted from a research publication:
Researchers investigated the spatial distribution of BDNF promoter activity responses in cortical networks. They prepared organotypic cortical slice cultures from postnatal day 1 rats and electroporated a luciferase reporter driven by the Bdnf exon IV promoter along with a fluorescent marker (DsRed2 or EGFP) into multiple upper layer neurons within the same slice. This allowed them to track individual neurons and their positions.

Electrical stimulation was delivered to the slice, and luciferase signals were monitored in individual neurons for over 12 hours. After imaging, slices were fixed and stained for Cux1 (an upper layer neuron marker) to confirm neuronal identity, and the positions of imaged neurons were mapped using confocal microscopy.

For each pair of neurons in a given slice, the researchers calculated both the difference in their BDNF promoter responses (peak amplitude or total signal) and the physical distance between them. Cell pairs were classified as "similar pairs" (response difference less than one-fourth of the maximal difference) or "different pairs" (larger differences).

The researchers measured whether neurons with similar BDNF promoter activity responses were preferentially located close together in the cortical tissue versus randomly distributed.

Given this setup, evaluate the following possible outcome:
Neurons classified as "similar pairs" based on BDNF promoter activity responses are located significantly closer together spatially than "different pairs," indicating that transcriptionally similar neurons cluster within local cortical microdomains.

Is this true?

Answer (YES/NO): YES